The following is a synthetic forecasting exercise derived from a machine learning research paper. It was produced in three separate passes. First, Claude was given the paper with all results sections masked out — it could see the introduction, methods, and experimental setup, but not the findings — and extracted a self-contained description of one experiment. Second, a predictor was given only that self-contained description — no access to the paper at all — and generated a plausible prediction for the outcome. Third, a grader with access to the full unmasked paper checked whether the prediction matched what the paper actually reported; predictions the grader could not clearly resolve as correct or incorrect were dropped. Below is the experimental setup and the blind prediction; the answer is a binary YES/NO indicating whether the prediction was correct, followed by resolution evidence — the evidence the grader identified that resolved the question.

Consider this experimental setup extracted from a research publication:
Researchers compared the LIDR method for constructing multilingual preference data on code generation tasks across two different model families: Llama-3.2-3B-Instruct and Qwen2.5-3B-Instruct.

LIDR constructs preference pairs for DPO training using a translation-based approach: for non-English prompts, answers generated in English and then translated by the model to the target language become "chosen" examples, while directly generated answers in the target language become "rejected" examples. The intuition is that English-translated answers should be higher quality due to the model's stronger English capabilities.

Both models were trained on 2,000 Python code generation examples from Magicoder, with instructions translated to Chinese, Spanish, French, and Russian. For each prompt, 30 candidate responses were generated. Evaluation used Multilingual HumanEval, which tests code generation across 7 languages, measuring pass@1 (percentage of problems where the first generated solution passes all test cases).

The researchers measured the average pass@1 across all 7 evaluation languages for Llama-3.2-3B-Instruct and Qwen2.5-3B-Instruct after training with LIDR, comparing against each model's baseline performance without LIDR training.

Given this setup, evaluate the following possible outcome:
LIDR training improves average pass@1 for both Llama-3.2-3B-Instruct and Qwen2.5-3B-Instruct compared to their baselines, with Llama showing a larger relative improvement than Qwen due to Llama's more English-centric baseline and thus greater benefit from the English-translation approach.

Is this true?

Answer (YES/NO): NO